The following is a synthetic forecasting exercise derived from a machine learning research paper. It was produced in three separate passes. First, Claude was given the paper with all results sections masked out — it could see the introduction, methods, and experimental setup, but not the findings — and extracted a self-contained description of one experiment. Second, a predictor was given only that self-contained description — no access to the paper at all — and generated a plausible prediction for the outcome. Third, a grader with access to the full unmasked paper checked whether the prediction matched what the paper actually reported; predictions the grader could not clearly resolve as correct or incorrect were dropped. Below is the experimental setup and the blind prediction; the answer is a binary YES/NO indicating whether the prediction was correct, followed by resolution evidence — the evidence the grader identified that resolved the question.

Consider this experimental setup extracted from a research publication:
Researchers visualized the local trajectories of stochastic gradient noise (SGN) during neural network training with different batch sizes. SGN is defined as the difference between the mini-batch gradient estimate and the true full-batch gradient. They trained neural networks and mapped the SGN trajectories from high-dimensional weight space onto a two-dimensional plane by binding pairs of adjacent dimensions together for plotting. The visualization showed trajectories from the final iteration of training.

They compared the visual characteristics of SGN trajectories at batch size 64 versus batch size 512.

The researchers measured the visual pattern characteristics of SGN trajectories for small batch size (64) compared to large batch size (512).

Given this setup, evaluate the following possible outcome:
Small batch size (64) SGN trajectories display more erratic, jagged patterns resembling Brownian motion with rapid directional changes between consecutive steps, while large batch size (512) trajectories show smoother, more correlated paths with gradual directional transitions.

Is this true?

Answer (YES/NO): NO